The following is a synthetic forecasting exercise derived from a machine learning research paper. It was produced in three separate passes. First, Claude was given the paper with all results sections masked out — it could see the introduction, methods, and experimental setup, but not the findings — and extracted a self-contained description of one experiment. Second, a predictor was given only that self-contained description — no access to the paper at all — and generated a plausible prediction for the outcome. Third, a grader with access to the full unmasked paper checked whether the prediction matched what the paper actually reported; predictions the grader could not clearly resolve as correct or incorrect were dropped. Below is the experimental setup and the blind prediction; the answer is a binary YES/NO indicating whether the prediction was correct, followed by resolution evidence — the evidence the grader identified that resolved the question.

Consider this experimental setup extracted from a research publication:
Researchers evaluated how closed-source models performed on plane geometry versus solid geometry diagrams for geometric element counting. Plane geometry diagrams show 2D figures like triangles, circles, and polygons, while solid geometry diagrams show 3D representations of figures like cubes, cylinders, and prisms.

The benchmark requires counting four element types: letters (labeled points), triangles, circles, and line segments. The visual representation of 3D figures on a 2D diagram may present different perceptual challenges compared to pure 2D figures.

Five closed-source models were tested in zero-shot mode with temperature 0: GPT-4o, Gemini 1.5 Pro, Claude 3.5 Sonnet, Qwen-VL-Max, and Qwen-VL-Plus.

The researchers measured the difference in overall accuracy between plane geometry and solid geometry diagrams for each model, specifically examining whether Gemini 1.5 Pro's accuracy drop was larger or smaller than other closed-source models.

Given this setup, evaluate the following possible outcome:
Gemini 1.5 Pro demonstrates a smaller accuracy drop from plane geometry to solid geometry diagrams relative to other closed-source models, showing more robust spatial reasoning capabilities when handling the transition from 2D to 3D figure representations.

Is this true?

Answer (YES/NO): NO